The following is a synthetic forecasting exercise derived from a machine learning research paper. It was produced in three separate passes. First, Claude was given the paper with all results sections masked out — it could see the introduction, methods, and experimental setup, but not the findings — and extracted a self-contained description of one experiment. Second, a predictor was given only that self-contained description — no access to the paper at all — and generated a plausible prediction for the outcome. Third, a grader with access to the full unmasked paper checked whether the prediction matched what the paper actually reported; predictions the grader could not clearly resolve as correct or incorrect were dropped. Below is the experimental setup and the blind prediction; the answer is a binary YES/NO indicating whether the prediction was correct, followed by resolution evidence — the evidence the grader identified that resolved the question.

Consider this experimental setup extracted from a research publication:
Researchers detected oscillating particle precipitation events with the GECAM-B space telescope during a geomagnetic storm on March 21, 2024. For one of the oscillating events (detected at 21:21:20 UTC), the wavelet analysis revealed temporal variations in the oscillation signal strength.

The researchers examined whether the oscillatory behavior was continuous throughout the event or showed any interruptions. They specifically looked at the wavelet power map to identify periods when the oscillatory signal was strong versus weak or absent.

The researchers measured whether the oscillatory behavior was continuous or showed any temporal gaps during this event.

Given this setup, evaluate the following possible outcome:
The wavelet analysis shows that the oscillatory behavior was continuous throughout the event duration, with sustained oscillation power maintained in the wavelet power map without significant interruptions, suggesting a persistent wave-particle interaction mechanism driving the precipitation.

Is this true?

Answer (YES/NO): NO